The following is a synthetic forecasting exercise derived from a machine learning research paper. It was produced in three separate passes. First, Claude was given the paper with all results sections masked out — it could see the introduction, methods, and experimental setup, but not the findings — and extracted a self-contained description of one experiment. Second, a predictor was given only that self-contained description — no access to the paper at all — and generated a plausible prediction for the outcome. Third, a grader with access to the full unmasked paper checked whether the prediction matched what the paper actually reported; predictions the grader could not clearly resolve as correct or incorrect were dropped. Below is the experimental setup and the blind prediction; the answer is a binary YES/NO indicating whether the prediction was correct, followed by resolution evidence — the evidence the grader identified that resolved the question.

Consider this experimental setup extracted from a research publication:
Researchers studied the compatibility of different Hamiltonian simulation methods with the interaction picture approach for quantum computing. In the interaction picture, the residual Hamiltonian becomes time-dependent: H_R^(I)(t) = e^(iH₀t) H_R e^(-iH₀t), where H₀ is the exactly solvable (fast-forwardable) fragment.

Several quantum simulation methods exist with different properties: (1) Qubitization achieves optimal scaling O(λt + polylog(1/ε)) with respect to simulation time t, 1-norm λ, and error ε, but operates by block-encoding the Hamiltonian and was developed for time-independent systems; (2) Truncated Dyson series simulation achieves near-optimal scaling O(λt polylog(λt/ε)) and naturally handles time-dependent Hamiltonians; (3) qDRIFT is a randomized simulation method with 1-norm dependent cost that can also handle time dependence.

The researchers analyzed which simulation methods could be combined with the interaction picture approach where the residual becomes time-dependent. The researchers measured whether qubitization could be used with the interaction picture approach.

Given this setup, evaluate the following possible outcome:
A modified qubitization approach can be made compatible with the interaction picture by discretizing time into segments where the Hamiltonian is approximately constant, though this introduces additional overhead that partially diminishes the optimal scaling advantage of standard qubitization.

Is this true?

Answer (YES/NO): NO